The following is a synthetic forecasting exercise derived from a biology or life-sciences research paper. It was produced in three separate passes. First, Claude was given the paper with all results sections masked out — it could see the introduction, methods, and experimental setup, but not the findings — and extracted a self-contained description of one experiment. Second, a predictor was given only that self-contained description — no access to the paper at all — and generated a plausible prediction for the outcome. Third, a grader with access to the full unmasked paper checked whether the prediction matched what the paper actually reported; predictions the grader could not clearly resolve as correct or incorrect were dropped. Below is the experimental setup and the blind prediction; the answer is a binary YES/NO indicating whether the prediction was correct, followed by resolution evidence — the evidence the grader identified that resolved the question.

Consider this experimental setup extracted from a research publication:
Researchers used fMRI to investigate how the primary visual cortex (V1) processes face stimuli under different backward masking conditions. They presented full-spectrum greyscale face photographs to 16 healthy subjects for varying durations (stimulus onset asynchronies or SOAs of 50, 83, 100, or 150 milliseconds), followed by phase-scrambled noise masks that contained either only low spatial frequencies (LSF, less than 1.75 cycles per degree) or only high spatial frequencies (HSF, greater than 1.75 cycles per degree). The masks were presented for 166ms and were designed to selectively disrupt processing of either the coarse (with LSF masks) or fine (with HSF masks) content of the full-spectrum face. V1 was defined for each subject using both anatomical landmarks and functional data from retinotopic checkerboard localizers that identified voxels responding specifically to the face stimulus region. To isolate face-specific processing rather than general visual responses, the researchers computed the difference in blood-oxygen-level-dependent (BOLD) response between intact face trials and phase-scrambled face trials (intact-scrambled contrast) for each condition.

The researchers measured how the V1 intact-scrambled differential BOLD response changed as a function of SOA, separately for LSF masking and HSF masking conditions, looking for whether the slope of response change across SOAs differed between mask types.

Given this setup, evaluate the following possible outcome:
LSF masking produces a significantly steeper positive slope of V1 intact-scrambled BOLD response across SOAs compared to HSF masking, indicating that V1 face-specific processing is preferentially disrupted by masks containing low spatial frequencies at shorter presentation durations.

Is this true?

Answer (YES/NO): NO